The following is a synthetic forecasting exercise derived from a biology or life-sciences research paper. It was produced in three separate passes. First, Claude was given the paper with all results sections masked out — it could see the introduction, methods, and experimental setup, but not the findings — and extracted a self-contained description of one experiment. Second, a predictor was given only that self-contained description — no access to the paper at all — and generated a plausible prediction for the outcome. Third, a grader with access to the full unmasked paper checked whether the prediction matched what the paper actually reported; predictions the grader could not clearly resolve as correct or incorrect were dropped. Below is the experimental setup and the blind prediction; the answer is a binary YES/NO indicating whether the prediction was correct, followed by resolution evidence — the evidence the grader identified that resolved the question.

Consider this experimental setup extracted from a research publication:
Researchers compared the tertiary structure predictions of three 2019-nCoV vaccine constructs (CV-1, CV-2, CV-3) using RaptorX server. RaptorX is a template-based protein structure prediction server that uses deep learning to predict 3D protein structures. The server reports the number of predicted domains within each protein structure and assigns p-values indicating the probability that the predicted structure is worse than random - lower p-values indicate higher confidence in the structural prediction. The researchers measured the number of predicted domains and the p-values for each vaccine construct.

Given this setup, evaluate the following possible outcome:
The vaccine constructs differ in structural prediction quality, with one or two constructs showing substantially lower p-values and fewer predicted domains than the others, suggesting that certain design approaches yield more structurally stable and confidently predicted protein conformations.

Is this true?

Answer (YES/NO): NO